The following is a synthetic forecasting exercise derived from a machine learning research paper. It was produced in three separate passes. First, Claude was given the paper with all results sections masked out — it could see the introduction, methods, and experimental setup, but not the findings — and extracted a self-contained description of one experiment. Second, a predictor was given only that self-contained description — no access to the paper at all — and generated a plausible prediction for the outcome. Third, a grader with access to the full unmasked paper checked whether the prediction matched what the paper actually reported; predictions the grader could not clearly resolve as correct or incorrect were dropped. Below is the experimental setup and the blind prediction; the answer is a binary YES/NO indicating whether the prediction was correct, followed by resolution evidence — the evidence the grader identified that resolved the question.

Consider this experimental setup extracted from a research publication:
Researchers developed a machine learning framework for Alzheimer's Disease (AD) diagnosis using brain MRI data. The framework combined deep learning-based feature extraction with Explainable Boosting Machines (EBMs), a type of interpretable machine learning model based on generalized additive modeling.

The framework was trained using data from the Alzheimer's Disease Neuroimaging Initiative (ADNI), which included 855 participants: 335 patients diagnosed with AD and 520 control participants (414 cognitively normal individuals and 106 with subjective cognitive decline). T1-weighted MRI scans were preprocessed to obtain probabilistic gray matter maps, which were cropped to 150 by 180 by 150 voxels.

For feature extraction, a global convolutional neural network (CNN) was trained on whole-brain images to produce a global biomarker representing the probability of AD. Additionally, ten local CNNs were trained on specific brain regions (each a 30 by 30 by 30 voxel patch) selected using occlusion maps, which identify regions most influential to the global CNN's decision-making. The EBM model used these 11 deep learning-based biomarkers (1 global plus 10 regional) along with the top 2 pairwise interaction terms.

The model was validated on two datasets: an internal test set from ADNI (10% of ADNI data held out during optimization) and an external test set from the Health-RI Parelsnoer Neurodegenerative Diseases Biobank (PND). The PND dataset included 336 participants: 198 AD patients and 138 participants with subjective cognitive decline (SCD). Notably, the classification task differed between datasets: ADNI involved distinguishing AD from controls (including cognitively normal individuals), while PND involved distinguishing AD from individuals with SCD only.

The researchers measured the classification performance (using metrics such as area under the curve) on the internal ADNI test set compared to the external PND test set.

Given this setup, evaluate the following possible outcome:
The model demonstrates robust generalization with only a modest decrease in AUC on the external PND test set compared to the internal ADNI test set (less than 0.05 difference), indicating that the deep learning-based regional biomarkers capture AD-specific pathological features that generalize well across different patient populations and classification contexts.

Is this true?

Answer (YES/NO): NO